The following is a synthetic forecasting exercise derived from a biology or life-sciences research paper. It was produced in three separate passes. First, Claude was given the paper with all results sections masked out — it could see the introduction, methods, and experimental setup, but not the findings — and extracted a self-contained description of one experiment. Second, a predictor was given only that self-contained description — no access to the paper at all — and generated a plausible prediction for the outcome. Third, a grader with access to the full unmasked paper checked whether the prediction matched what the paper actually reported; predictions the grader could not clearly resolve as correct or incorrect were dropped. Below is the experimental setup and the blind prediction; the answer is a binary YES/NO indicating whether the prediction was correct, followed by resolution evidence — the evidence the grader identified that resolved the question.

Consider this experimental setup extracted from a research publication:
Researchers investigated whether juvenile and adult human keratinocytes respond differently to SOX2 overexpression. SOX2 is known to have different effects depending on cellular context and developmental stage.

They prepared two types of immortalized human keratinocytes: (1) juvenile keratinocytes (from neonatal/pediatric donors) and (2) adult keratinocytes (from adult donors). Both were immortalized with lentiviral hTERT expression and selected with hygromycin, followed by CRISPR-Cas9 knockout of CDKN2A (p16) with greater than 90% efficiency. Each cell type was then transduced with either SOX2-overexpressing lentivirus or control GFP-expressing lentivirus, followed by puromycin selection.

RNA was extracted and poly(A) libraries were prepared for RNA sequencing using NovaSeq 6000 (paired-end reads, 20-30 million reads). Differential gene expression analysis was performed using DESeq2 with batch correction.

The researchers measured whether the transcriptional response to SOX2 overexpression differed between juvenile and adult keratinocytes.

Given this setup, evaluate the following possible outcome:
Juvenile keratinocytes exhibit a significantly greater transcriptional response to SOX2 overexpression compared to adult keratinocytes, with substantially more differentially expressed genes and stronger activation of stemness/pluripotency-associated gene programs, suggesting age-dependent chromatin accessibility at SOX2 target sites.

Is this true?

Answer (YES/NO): NO